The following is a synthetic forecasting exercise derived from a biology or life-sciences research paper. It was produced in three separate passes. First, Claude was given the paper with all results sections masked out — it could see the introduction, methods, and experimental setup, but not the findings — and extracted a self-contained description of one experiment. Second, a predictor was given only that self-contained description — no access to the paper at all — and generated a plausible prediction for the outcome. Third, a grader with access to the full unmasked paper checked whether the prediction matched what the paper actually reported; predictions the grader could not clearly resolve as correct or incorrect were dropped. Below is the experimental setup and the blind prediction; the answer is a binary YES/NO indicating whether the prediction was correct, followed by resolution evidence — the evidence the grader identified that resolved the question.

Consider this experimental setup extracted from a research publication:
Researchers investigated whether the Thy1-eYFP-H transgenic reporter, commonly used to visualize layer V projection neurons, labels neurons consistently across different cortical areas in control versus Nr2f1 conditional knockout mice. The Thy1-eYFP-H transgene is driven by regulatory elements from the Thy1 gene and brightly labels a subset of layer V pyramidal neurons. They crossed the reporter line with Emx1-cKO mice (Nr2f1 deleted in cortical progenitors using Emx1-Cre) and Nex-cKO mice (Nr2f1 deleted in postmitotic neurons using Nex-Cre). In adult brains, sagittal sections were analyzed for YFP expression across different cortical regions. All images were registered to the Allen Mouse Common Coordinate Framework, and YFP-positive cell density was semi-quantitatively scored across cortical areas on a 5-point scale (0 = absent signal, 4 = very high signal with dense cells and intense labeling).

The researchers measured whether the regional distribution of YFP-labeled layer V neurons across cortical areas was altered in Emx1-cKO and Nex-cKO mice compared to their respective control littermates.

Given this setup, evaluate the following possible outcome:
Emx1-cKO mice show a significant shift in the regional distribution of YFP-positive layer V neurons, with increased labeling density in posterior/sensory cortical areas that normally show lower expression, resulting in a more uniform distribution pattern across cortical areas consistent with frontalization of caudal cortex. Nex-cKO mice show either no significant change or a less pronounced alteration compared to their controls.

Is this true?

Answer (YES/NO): NO